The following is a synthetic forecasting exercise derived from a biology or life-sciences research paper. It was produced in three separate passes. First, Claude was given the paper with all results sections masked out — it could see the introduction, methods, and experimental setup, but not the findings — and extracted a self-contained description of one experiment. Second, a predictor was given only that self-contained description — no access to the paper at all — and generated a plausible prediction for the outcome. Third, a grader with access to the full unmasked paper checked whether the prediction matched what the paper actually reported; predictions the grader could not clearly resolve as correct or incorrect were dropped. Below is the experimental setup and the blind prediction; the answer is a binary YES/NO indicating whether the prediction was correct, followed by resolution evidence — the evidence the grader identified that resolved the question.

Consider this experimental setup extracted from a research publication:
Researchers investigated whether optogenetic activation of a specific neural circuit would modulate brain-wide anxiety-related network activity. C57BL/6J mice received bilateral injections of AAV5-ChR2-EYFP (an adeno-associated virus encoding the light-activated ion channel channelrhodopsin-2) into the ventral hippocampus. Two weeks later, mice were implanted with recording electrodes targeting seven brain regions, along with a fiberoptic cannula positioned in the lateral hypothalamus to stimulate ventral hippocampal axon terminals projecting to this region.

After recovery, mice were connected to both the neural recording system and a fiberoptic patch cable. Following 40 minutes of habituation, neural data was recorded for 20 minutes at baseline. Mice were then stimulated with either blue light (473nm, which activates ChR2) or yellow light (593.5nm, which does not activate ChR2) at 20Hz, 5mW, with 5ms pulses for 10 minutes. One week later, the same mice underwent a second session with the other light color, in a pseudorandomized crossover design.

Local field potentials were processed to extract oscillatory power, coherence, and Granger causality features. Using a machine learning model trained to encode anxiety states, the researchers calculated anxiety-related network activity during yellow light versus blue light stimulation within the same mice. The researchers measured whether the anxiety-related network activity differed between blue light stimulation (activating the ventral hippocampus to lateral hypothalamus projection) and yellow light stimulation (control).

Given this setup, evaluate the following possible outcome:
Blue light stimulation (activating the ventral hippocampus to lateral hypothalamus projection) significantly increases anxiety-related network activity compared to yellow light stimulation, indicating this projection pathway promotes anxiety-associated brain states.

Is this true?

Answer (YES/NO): YES